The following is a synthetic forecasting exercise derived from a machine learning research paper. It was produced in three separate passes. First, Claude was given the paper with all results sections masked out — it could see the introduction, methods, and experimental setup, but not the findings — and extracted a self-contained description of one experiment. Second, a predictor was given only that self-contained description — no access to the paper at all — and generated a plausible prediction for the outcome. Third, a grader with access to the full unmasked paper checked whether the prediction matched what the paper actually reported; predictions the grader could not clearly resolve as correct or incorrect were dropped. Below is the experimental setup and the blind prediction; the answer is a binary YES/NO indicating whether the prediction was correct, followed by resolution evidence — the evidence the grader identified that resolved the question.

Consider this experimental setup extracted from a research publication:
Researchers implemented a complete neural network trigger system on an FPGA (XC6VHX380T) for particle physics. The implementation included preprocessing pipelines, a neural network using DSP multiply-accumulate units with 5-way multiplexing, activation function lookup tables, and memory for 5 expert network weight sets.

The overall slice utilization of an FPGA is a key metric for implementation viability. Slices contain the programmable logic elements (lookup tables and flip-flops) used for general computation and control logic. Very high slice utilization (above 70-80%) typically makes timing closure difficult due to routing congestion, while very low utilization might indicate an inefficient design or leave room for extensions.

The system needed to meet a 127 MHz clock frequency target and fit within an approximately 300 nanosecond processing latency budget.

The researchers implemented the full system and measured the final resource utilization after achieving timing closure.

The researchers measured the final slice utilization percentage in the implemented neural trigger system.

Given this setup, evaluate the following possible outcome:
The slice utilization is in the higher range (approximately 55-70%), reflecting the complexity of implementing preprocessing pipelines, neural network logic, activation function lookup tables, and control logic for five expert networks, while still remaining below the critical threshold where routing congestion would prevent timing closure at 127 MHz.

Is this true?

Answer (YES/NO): NO